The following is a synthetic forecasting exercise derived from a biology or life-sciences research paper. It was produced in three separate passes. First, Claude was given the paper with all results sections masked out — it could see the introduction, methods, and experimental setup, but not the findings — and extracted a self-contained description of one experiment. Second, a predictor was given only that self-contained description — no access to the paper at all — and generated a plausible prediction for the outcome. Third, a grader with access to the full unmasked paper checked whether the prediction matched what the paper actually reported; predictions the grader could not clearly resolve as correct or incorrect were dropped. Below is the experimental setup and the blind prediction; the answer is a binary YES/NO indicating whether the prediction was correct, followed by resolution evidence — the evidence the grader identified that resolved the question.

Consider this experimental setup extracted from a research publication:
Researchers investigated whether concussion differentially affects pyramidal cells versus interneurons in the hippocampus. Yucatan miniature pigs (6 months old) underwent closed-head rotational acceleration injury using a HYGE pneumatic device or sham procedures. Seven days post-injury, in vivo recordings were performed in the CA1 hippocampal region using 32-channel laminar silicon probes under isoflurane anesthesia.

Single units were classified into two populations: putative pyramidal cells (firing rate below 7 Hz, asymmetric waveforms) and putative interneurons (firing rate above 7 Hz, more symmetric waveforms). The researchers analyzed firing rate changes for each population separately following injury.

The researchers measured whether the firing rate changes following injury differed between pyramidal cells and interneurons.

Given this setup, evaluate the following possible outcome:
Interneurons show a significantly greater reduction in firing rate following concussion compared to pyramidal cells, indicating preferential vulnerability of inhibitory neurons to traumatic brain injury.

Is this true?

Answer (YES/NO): YES